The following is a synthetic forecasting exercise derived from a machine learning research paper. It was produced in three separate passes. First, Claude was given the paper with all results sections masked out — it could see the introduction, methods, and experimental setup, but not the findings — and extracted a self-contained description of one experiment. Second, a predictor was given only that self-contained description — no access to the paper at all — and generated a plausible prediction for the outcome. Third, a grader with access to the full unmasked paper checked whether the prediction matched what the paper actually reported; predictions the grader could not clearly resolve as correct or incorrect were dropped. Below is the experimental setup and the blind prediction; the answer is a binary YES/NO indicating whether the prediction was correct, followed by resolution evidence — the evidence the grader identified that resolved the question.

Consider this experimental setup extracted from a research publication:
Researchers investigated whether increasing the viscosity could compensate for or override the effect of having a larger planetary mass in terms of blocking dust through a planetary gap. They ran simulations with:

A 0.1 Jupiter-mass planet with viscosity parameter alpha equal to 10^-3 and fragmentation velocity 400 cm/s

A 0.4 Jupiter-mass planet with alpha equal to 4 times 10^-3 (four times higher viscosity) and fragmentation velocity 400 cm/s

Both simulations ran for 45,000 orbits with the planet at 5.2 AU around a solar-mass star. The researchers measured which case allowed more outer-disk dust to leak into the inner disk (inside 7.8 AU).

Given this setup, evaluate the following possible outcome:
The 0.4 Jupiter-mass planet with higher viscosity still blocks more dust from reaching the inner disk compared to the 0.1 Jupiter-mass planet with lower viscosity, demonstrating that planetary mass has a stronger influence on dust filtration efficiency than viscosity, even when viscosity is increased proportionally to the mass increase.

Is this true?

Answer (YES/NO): NO